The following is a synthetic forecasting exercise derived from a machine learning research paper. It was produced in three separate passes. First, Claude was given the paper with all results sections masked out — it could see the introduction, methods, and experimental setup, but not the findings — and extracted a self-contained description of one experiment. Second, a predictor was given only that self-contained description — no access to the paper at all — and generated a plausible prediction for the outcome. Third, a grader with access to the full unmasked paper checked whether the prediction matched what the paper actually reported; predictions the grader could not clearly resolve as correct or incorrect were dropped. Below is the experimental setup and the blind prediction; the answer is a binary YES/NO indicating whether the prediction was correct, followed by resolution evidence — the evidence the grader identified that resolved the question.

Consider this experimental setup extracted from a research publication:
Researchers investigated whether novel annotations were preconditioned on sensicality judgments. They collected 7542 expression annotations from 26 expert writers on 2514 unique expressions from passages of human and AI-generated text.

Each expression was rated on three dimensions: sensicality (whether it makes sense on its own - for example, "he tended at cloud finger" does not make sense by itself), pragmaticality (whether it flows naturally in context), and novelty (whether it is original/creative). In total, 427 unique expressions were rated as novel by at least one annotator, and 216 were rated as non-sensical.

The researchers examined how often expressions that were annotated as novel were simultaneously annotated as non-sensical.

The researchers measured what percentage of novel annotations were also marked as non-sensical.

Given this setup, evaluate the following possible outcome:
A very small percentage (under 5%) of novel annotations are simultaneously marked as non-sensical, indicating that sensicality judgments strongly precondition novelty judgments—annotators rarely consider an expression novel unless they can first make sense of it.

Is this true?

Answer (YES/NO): YES